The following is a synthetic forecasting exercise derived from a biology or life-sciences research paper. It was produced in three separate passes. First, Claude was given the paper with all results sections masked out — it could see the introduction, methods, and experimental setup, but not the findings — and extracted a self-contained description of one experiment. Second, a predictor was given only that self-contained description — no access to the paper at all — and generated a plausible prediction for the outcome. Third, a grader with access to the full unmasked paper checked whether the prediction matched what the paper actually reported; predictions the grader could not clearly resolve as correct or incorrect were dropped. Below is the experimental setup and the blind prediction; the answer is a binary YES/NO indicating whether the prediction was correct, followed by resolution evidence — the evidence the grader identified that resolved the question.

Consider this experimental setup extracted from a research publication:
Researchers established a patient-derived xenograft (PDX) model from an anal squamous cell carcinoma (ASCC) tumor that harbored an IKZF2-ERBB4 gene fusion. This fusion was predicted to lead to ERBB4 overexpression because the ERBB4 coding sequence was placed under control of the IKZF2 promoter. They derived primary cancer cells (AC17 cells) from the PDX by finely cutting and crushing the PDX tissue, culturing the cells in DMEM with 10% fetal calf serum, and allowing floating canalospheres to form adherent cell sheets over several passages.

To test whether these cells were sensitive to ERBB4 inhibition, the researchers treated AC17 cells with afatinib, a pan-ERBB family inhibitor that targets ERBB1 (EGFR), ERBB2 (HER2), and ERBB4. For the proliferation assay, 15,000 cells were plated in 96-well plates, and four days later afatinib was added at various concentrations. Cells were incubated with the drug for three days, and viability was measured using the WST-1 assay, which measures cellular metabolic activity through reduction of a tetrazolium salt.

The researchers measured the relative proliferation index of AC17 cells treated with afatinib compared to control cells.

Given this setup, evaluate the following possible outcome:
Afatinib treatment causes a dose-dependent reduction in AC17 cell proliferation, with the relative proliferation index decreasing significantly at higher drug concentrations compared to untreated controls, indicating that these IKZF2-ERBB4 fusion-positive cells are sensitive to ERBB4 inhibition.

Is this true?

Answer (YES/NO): NO